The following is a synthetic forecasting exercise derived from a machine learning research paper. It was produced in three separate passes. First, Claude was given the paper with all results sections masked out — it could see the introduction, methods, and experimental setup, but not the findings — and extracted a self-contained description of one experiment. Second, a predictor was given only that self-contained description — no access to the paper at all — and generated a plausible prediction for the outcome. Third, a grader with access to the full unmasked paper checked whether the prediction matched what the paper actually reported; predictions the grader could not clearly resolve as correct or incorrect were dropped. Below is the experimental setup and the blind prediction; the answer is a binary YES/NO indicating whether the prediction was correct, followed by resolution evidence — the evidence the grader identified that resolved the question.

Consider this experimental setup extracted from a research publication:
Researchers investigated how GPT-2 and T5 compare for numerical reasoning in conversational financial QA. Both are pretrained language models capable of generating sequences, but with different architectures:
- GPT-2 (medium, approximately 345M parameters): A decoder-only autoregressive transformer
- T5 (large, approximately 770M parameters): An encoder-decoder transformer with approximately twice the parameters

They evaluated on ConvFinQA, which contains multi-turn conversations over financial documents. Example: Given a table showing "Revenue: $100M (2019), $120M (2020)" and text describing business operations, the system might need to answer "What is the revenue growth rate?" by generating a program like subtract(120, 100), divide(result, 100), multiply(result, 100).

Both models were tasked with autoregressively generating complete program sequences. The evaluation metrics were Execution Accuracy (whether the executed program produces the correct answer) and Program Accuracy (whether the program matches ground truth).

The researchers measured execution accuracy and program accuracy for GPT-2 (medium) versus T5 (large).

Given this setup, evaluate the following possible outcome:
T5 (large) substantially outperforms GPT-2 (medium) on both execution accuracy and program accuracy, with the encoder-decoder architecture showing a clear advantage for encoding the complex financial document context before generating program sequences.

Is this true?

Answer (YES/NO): NO